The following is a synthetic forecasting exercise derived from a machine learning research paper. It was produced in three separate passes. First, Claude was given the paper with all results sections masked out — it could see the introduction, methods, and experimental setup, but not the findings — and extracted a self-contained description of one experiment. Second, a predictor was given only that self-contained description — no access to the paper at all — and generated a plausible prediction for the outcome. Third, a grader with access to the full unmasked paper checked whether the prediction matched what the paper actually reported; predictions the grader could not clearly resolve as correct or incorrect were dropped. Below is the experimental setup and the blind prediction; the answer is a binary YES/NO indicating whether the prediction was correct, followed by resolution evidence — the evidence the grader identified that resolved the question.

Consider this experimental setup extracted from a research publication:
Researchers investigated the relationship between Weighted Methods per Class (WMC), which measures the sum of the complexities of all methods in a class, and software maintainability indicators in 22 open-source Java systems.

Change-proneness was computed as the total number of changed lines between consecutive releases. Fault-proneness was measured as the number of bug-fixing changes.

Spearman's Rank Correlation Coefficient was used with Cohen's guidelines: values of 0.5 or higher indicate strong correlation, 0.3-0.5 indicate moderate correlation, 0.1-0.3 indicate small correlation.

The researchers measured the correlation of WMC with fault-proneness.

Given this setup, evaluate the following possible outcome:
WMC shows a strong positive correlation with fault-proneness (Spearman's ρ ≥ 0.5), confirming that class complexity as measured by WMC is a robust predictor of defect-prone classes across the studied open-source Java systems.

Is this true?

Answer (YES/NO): NO